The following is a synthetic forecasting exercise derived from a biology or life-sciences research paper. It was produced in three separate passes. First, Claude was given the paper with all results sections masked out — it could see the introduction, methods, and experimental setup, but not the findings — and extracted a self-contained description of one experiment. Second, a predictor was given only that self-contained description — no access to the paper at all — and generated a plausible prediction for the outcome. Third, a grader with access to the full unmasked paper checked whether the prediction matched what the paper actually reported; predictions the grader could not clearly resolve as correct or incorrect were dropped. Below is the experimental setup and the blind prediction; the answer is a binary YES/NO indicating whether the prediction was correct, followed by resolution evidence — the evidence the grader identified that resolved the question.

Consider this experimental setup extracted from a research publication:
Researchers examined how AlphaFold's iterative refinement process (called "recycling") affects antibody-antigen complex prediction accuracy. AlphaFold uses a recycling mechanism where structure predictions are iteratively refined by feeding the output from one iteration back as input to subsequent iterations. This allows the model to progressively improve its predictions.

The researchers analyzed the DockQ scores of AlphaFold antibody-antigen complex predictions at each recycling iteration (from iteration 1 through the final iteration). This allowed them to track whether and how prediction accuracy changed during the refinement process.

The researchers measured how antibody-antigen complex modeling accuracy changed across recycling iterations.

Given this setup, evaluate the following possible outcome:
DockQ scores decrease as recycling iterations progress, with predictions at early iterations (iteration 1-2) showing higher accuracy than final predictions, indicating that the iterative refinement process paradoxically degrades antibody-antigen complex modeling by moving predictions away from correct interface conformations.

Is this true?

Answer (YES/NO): NO